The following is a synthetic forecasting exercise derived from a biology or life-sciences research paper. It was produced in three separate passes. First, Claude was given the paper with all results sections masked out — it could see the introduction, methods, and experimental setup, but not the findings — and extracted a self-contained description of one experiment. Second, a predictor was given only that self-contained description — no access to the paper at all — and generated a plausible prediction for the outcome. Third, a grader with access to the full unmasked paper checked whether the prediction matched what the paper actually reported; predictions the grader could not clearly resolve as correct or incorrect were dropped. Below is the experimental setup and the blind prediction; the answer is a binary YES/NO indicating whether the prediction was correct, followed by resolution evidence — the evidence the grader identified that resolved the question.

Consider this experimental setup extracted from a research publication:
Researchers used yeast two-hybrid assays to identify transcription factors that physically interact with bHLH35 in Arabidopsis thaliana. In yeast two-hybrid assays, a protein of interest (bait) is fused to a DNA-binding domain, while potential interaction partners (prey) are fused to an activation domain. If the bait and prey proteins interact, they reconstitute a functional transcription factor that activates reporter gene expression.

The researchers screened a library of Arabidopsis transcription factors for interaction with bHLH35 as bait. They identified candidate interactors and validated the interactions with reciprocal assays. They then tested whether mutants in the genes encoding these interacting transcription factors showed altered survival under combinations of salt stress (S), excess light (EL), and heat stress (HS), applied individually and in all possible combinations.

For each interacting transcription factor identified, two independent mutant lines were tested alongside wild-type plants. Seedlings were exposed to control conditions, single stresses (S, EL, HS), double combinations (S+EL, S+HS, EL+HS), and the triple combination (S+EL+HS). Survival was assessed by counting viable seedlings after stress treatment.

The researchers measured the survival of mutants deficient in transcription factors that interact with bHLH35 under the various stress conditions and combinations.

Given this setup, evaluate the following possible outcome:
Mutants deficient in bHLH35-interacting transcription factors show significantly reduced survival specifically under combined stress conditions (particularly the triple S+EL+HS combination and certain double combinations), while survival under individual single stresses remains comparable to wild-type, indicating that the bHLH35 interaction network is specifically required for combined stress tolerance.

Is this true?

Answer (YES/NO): YES